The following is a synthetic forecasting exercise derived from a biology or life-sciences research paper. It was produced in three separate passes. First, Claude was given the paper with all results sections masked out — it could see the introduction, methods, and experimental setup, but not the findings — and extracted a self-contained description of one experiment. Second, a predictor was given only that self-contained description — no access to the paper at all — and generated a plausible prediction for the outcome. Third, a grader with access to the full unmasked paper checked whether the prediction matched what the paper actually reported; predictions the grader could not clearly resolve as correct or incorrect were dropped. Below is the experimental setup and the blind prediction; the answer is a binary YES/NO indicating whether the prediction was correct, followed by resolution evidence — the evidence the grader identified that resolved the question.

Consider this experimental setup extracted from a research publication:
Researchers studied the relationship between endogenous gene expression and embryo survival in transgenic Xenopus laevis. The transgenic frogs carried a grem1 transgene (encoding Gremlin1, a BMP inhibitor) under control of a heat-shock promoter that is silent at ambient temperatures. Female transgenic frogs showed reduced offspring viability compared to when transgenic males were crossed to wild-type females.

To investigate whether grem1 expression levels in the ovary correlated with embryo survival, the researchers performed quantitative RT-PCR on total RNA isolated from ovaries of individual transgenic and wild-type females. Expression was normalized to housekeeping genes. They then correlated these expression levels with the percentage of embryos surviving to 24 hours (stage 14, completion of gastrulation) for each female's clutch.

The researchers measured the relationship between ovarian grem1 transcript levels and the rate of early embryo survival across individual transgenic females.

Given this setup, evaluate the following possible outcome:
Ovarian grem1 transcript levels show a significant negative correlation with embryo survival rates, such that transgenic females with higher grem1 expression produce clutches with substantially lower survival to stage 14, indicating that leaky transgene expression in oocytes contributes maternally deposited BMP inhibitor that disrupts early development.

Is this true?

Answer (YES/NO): NO